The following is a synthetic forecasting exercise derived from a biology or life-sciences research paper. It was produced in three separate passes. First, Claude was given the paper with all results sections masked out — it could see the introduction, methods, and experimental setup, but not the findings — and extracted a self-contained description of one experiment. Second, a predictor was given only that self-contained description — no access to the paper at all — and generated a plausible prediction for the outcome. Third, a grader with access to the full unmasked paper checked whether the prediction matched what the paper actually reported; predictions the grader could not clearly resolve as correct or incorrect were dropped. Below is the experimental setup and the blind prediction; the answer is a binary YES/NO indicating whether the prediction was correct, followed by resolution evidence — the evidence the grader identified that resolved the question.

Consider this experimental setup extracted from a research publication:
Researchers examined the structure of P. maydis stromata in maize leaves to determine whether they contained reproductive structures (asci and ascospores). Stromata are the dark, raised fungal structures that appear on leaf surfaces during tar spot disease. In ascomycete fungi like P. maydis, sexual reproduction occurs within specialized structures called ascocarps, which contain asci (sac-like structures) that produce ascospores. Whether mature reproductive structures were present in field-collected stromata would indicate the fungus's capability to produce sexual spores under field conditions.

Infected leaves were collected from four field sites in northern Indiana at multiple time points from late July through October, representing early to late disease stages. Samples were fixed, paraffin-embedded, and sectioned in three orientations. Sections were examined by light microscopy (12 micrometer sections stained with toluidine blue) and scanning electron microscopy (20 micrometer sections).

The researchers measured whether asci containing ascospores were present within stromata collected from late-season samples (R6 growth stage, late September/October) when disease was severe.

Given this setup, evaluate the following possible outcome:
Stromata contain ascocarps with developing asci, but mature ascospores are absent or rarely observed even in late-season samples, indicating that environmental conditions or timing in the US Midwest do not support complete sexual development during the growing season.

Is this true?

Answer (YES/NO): NO